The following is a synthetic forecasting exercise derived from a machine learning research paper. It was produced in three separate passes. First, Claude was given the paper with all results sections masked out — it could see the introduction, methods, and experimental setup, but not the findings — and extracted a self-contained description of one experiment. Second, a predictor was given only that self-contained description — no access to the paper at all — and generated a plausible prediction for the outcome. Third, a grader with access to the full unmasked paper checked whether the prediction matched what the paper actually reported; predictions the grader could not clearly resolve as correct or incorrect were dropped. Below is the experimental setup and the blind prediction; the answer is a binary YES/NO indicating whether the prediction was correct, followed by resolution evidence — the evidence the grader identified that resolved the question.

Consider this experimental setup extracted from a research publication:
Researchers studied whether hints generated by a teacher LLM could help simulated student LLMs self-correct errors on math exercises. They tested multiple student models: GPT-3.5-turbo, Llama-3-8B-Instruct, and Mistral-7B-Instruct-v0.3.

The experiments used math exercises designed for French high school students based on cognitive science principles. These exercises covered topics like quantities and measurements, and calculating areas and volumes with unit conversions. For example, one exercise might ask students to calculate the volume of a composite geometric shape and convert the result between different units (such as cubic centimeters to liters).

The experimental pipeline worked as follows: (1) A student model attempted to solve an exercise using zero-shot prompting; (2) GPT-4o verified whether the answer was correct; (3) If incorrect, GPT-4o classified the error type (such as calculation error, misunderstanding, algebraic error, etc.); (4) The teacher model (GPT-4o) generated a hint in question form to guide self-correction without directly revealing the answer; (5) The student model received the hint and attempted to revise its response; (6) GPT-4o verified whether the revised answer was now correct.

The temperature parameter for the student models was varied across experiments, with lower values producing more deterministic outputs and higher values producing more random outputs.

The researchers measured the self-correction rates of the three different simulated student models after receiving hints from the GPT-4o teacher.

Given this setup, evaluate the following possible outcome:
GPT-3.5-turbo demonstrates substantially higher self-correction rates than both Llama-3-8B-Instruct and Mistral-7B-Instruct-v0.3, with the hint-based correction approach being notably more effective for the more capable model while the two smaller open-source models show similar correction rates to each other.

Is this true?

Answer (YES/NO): NO